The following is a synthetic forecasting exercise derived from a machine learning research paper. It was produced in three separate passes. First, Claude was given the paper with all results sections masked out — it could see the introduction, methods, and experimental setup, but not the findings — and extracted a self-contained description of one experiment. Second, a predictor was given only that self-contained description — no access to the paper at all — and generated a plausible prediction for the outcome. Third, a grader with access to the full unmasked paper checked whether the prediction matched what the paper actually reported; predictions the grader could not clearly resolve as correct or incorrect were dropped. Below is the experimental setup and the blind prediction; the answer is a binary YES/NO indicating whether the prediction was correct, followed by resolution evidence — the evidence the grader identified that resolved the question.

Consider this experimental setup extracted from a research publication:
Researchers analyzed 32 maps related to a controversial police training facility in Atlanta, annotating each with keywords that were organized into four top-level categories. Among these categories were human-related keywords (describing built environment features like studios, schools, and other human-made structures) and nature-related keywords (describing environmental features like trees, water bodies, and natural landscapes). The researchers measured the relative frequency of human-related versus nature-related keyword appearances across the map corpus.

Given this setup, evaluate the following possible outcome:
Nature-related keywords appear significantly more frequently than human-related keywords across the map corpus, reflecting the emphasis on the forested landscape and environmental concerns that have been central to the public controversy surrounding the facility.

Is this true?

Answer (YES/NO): NO